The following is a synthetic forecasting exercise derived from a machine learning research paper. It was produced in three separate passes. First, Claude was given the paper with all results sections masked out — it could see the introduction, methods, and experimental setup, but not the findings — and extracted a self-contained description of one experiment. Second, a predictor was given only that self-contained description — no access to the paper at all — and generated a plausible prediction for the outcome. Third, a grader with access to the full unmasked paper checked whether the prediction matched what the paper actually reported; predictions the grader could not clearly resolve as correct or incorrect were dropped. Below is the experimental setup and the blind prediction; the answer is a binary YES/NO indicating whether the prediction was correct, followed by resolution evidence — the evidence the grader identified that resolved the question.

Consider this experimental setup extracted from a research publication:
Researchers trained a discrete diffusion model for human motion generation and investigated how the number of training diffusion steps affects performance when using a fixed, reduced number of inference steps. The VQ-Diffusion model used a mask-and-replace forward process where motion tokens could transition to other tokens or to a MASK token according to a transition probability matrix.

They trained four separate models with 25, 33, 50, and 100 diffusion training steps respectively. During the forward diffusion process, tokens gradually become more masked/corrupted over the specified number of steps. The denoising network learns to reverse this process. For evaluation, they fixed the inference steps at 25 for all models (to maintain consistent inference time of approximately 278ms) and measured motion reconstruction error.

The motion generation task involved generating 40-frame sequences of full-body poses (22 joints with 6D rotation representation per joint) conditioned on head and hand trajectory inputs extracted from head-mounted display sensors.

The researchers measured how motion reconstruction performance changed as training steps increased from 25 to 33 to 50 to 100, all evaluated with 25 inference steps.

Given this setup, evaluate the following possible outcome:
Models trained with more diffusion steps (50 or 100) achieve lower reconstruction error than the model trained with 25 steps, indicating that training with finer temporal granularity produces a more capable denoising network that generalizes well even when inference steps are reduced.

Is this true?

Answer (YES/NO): NO